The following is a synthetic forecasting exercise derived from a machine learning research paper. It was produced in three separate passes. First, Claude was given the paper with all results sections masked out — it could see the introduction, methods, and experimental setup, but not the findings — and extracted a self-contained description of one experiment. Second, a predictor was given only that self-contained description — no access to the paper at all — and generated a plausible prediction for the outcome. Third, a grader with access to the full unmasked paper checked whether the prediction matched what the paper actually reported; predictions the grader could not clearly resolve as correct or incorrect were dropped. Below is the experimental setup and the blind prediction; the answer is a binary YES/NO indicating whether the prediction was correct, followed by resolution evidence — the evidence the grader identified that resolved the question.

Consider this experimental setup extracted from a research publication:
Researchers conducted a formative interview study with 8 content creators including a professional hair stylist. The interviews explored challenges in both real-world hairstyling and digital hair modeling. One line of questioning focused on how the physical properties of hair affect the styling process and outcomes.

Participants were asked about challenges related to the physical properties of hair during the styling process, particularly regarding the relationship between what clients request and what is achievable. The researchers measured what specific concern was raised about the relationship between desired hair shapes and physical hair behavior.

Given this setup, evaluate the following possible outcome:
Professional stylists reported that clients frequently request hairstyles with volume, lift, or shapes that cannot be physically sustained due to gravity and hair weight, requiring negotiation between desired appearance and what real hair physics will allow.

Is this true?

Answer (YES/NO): NO